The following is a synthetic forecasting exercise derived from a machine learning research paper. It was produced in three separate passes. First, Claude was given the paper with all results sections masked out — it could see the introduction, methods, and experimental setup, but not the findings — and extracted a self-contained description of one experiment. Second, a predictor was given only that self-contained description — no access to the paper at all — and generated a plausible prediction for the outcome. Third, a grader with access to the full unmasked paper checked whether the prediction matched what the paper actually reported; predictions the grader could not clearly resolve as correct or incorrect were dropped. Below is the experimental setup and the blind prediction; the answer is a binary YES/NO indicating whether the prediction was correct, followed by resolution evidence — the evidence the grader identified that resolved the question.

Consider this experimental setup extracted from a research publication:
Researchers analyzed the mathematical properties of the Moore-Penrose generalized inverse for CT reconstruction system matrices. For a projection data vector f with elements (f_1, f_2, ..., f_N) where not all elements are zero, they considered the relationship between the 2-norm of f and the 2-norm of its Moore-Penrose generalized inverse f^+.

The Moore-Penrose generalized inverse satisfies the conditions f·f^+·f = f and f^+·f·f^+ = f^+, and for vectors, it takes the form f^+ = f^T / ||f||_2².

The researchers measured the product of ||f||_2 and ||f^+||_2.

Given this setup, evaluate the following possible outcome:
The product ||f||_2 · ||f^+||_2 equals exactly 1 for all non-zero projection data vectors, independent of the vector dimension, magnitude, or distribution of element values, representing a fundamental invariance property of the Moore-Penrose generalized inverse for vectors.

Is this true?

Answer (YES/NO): YES